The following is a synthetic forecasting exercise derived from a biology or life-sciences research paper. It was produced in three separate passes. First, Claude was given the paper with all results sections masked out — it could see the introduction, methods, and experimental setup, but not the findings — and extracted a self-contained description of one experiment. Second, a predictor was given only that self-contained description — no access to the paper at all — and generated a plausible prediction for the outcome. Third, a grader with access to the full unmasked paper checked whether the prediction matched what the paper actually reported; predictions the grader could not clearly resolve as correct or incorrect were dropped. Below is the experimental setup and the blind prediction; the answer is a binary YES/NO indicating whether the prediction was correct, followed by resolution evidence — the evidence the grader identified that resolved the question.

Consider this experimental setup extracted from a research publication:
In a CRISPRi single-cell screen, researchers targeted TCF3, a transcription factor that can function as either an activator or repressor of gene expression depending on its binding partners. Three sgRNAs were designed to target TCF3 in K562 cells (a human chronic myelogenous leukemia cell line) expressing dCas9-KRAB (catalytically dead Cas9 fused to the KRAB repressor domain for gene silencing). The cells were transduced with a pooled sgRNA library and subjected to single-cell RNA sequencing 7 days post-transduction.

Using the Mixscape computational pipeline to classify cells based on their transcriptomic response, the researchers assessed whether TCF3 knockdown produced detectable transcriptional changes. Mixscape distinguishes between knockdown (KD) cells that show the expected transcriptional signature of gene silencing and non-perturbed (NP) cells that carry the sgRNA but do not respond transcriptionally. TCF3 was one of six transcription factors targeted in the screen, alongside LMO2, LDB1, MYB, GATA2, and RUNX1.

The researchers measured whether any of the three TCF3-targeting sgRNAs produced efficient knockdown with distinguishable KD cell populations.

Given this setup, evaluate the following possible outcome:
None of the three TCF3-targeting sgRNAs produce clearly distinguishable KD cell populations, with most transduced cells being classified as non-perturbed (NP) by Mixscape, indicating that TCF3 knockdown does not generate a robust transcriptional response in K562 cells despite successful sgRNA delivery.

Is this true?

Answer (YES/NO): YES